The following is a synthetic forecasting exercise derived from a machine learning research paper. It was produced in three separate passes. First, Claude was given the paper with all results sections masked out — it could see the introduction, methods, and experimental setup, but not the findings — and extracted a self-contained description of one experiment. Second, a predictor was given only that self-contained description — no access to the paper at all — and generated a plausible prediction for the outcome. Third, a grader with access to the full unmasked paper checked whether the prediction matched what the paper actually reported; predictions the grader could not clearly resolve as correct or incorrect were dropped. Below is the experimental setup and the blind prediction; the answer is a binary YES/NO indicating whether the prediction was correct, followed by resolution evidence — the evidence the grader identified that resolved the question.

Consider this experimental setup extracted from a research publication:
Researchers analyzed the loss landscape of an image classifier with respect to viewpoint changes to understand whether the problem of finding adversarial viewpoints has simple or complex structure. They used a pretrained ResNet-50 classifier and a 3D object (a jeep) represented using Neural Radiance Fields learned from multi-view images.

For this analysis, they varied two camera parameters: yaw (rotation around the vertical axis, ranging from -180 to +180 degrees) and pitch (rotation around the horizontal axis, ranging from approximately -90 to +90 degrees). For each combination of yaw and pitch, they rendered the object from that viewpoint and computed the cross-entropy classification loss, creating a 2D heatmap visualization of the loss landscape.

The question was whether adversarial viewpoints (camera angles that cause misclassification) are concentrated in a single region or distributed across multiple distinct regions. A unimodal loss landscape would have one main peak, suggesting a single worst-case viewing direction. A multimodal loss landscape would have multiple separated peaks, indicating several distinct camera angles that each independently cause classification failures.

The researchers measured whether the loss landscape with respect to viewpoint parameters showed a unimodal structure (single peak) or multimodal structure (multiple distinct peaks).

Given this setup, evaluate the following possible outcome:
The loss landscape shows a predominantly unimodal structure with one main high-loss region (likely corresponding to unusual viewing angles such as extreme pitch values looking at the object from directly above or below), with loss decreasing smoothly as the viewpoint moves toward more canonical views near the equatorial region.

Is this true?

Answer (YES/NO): NO